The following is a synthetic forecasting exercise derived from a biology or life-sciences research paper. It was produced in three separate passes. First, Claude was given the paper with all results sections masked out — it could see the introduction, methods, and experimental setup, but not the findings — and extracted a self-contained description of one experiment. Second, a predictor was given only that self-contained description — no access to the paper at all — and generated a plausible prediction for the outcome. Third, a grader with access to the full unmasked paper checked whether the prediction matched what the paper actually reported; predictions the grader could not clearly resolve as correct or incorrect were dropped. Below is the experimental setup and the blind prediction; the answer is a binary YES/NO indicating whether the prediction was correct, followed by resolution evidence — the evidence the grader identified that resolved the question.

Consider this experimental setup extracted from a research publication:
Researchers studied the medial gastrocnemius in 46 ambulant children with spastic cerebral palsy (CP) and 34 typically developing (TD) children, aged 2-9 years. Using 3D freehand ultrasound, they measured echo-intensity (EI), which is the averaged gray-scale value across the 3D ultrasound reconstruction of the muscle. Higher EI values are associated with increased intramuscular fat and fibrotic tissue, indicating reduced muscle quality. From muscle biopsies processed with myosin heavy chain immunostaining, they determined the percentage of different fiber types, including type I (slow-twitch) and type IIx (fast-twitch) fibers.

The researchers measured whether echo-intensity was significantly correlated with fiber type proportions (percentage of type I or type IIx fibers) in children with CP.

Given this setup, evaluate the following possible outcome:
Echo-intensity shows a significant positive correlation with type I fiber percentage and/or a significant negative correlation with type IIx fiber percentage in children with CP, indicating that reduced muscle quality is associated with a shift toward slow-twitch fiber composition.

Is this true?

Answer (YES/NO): NO